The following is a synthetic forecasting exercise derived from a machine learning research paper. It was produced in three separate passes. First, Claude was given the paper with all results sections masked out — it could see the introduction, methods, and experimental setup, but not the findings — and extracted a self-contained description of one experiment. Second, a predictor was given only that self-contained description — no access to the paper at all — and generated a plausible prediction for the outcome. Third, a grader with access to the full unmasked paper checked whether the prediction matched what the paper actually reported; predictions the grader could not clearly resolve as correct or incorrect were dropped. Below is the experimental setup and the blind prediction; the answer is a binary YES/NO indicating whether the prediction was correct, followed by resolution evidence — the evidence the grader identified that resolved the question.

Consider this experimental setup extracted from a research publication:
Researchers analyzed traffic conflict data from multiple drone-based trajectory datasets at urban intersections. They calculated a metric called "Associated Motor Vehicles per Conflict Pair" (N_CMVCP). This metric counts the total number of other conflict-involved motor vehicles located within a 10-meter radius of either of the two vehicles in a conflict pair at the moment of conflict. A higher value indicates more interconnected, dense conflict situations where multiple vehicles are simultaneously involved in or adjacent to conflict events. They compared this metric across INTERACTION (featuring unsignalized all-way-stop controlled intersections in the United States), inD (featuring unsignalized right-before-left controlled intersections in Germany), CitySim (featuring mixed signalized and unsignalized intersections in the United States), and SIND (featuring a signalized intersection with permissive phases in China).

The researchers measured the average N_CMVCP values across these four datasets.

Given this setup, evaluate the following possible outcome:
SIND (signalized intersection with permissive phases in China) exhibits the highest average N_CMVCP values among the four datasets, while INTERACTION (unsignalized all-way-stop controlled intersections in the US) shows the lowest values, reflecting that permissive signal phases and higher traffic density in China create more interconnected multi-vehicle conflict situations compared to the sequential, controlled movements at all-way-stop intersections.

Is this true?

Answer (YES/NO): YES